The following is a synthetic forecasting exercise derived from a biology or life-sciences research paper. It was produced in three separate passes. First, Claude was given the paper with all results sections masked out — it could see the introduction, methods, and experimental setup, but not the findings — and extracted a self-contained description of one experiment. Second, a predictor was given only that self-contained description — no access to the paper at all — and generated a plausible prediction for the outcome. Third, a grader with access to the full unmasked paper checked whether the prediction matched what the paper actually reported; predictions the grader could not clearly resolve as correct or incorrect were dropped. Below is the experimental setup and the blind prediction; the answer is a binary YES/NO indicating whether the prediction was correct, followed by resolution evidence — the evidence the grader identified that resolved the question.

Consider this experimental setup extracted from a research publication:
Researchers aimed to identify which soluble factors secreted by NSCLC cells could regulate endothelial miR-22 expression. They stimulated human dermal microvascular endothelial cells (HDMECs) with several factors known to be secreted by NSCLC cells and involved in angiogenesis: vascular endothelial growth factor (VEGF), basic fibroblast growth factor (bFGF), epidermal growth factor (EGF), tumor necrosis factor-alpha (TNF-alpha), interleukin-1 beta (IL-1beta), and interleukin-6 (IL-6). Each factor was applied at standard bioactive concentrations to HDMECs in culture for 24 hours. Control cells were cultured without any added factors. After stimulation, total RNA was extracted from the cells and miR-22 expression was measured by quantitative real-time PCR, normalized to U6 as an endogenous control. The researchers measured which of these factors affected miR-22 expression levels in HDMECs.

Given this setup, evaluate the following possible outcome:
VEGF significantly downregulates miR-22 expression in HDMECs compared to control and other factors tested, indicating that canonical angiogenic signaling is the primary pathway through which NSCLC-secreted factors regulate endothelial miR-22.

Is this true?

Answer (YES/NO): NO